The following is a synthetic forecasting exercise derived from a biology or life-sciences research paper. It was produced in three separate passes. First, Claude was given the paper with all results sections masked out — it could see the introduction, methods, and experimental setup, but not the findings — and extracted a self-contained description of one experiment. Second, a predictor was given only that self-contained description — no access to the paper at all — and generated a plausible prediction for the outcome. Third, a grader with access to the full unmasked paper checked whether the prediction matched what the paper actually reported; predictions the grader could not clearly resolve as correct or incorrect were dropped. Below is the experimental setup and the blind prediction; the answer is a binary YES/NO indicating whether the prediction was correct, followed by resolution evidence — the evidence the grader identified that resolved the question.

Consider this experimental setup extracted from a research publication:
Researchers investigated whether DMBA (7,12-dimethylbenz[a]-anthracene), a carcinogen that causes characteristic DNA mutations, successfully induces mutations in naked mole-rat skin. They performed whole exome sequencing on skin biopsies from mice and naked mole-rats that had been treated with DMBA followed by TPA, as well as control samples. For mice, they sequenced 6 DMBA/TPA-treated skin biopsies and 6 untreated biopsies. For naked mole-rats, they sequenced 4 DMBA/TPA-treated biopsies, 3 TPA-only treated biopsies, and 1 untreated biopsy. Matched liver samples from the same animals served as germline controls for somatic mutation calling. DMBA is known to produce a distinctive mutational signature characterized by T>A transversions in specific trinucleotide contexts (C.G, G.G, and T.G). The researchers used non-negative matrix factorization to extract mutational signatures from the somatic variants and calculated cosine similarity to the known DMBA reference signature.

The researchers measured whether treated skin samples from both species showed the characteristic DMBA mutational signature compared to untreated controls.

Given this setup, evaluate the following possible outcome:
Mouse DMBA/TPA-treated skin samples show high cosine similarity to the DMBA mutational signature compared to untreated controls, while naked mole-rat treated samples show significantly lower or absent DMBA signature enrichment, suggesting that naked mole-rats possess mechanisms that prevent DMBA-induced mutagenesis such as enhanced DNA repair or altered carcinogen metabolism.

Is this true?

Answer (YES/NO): NO